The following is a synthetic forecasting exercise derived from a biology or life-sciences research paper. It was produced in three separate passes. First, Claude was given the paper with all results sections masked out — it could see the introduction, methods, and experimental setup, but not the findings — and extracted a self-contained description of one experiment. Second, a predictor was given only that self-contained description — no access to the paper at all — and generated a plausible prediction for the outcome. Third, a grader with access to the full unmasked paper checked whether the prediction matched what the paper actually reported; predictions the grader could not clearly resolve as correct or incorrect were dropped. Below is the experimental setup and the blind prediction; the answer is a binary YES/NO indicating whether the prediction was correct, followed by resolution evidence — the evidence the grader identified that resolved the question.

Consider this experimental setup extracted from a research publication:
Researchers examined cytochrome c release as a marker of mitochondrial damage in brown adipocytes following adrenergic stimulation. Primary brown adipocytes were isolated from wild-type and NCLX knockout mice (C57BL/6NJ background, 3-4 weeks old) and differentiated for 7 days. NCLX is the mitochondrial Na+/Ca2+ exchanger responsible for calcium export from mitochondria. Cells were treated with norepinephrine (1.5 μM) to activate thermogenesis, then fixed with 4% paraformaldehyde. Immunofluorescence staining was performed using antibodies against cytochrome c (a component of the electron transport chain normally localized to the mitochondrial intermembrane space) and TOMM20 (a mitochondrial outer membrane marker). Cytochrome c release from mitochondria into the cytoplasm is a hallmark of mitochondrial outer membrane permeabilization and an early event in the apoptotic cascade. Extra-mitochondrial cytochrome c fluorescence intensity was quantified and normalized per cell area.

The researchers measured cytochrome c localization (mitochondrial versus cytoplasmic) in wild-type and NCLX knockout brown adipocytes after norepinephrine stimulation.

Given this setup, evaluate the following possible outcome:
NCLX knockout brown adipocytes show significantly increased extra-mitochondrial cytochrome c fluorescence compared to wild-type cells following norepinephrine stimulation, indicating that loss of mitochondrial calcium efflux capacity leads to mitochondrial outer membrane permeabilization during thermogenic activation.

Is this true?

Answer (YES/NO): YES